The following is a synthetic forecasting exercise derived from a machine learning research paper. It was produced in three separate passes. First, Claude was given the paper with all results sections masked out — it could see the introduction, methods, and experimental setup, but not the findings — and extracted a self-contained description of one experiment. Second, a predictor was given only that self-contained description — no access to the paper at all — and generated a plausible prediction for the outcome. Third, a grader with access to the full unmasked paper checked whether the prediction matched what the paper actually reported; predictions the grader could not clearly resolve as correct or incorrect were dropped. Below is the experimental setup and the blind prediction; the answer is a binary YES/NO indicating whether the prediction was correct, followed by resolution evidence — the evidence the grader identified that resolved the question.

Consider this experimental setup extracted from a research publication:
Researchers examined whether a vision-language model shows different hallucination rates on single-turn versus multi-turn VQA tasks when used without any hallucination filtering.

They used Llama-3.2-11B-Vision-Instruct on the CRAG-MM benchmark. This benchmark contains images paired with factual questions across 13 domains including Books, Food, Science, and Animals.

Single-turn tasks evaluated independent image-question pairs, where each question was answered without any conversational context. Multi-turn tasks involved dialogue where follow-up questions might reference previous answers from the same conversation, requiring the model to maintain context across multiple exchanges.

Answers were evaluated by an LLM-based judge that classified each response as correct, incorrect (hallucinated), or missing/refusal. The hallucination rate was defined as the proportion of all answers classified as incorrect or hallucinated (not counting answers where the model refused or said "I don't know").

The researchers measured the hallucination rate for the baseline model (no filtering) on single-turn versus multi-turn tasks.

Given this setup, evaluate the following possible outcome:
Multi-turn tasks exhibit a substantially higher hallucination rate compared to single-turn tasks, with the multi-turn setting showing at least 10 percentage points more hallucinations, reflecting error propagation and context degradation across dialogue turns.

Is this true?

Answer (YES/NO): NO